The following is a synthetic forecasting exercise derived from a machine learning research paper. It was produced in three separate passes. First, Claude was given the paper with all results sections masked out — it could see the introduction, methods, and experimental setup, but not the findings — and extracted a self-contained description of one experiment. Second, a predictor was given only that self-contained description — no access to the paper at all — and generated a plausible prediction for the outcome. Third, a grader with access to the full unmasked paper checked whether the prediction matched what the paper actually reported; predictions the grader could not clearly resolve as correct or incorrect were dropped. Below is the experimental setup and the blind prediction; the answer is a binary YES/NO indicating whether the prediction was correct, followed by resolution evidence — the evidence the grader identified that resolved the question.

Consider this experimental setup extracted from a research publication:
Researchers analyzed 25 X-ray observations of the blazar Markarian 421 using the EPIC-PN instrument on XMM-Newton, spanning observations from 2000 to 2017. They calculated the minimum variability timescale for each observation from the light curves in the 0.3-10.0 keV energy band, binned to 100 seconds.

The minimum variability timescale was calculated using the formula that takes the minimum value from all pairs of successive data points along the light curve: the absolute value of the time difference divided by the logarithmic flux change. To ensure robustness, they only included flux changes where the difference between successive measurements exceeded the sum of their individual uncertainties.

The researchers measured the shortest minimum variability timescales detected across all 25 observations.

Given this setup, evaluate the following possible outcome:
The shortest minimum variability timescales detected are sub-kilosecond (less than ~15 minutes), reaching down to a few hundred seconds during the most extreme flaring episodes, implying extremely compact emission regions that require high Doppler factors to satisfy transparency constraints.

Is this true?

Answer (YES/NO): NO